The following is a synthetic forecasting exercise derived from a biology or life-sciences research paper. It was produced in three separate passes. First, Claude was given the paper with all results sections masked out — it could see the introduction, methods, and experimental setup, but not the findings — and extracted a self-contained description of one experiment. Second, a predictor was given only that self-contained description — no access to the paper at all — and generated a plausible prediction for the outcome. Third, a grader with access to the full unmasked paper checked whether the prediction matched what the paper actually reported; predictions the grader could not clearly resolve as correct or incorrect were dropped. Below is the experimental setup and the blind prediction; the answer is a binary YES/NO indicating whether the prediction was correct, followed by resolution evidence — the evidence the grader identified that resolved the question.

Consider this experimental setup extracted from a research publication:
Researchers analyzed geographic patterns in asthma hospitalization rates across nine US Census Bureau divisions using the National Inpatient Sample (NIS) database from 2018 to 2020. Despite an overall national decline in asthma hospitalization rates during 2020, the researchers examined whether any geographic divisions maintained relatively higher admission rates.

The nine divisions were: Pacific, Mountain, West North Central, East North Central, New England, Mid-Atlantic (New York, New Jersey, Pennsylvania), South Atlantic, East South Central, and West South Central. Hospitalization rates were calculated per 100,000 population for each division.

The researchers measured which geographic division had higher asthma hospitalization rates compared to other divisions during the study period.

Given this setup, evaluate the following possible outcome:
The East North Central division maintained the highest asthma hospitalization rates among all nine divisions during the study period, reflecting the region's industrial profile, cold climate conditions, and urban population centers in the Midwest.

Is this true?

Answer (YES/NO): NO